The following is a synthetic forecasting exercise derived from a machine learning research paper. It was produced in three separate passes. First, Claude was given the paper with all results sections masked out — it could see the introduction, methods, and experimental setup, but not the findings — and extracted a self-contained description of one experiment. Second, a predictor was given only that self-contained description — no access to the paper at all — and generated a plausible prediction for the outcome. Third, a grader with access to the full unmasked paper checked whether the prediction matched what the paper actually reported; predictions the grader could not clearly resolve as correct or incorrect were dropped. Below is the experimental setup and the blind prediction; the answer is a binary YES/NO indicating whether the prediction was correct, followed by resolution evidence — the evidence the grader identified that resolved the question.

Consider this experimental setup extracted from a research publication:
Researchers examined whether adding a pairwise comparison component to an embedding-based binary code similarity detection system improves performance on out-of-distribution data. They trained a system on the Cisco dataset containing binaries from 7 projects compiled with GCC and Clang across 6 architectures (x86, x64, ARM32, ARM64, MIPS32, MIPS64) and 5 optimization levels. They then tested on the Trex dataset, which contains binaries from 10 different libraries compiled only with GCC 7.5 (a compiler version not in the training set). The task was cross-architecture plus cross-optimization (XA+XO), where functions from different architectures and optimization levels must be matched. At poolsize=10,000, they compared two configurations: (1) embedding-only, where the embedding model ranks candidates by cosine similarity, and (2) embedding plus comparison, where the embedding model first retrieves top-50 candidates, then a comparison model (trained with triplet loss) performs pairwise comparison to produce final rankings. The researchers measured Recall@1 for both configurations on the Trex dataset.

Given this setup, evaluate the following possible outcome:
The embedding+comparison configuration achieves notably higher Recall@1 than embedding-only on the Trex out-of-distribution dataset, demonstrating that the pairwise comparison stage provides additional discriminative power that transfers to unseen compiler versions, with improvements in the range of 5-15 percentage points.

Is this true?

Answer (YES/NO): NO